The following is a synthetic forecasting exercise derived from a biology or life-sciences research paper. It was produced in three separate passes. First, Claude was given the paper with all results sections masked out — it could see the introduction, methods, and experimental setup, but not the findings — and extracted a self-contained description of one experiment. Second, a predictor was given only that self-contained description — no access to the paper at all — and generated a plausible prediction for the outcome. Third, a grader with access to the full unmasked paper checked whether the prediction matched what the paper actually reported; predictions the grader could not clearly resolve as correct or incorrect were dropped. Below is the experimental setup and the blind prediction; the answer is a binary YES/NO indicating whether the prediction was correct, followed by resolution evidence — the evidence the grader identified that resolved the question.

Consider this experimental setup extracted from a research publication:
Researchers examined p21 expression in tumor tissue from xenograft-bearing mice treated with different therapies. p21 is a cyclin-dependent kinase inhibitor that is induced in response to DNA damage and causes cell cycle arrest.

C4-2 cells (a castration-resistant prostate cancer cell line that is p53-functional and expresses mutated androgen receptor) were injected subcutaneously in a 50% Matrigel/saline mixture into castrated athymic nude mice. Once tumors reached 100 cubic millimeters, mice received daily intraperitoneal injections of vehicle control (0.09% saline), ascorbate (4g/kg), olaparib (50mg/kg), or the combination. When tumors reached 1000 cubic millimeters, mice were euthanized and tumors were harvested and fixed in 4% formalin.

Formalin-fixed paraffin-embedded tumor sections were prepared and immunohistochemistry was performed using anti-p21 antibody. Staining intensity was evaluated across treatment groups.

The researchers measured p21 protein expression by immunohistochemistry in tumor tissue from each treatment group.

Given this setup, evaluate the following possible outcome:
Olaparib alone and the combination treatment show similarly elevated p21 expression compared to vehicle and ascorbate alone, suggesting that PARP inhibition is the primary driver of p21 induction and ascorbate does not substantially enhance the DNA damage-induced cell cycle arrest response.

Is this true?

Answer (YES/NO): NO